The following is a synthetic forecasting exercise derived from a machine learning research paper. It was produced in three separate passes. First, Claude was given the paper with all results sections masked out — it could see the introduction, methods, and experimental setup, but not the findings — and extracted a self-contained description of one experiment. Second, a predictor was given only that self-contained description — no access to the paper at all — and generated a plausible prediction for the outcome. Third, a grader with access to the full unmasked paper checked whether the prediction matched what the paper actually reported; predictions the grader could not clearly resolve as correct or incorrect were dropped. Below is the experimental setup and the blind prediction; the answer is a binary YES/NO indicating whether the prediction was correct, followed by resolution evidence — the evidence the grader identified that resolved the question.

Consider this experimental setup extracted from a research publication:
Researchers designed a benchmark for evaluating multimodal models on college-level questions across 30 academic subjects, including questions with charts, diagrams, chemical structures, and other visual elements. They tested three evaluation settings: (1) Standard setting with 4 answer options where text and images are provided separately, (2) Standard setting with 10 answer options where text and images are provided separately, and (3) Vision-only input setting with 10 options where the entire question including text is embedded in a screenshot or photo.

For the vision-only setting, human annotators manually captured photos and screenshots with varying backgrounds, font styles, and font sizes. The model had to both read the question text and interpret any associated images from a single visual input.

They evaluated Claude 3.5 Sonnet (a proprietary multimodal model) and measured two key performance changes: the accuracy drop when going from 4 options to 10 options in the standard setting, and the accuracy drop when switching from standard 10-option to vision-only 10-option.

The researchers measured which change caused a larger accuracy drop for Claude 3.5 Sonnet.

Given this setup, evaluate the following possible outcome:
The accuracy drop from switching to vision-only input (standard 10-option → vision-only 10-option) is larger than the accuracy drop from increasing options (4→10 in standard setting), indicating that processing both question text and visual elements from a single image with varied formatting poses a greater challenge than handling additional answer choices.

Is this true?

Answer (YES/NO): NO